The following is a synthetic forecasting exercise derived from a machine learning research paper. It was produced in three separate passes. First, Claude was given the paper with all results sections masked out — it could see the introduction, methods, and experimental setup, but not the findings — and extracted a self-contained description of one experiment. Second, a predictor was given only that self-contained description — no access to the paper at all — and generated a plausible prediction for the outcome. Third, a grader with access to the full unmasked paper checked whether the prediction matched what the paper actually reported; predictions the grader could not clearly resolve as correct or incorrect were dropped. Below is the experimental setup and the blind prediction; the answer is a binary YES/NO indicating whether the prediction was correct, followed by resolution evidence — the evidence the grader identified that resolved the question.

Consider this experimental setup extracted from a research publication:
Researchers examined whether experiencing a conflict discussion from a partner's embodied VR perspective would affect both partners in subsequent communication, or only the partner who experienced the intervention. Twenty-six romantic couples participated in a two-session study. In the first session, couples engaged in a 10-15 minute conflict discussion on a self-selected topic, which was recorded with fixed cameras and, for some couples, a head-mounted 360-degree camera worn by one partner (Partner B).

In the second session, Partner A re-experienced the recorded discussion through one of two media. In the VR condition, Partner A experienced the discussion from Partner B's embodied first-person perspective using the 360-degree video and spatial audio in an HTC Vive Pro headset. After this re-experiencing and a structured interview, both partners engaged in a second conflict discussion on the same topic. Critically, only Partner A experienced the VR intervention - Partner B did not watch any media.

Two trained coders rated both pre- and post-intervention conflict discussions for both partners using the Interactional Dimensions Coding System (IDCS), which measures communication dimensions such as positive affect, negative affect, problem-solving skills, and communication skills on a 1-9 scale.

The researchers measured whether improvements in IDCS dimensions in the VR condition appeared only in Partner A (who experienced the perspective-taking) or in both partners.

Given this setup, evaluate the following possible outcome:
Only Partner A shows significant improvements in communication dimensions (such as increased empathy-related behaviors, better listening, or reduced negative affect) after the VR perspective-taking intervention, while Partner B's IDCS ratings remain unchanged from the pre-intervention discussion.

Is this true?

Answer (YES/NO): NO